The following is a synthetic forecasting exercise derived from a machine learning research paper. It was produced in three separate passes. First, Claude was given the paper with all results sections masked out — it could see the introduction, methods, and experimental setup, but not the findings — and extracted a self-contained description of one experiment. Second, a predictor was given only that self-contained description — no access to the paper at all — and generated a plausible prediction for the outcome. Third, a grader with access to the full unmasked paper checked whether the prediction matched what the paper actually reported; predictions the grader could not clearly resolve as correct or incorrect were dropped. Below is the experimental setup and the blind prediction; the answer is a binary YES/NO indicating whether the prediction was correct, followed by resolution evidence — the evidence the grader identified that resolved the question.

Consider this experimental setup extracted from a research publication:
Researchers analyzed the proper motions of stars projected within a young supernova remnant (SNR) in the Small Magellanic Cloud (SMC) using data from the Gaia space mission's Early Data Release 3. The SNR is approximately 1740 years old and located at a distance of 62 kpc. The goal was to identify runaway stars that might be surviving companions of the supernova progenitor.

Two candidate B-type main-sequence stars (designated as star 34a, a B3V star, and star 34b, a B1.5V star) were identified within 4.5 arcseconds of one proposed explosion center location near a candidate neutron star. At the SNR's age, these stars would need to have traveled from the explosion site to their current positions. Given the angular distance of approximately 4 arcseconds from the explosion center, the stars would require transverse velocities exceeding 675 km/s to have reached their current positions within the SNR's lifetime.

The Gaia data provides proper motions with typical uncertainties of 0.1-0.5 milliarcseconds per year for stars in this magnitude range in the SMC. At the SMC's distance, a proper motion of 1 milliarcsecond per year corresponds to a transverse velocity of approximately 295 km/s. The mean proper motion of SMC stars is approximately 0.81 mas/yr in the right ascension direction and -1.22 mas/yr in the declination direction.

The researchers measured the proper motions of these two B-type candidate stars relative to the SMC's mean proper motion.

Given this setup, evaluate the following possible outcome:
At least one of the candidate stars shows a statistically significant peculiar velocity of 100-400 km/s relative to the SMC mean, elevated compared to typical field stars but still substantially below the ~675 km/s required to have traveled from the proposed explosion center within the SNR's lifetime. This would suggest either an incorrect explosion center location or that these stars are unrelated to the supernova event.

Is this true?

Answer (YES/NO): NO